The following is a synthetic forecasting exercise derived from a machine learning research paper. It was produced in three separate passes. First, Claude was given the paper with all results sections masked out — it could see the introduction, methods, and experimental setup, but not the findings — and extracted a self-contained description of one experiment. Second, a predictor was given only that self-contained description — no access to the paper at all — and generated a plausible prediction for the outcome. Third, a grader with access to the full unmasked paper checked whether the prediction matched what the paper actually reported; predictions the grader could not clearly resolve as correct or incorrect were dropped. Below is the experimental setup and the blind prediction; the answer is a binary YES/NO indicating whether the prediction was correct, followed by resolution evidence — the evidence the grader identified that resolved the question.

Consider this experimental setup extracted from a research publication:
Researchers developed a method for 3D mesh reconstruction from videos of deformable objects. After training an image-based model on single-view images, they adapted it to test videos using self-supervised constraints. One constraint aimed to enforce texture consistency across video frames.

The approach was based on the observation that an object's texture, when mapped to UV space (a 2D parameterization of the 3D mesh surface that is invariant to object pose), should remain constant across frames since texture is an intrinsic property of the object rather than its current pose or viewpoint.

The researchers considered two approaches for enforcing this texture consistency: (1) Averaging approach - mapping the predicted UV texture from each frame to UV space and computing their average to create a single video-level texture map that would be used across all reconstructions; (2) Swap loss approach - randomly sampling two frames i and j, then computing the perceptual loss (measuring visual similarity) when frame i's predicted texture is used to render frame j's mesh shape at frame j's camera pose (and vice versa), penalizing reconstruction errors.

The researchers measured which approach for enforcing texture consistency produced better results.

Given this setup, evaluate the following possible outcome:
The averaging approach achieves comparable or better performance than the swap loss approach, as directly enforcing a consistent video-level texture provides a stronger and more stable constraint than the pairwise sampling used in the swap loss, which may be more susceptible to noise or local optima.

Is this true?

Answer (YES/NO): NO